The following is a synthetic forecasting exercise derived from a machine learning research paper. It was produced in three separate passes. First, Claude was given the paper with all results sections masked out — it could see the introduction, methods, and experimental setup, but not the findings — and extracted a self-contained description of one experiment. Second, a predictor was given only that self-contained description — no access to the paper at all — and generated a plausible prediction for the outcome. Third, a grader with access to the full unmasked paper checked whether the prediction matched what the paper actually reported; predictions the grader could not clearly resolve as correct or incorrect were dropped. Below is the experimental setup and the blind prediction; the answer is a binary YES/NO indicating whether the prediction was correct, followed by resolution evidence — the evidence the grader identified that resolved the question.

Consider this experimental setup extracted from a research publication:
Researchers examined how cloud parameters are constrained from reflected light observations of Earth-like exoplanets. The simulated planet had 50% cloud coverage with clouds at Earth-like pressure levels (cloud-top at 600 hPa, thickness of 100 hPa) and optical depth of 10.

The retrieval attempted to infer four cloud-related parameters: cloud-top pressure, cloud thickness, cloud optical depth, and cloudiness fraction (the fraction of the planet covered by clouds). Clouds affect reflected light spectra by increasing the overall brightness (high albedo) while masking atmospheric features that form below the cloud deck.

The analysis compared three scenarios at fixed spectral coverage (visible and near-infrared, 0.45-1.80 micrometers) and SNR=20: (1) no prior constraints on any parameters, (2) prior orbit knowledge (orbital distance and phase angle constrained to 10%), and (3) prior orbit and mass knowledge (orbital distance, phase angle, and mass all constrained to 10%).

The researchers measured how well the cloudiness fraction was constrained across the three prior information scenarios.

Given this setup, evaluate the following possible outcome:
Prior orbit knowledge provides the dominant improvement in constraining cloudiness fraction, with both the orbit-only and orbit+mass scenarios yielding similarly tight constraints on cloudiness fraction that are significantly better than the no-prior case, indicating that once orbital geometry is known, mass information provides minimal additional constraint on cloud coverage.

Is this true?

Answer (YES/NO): NO